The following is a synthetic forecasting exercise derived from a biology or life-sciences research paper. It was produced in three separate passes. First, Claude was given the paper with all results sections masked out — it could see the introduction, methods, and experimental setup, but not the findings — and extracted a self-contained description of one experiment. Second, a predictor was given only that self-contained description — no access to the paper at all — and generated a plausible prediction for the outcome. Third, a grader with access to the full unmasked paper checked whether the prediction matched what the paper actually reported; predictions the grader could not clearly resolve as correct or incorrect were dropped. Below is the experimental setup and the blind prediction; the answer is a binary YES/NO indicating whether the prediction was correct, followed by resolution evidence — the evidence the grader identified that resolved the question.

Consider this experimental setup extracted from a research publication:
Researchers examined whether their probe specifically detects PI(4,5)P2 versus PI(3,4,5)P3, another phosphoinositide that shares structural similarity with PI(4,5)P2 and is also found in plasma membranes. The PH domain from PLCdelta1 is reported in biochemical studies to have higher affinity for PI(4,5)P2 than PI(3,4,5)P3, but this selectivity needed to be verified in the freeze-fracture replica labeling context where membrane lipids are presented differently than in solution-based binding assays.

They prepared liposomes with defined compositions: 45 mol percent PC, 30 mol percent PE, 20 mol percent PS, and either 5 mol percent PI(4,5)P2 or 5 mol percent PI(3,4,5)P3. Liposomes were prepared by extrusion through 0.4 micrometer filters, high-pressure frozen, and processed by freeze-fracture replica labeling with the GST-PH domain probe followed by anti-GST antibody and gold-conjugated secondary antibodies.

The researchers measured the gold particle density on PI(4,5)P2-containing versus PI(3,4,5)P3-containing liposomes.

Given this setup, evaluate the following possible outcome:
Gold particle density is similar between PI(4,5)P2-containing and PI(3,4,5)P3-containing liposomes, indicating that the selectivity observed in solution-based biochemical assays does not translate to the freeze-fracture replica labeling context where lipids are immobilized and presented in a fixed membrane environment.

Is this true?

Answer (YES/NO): NO